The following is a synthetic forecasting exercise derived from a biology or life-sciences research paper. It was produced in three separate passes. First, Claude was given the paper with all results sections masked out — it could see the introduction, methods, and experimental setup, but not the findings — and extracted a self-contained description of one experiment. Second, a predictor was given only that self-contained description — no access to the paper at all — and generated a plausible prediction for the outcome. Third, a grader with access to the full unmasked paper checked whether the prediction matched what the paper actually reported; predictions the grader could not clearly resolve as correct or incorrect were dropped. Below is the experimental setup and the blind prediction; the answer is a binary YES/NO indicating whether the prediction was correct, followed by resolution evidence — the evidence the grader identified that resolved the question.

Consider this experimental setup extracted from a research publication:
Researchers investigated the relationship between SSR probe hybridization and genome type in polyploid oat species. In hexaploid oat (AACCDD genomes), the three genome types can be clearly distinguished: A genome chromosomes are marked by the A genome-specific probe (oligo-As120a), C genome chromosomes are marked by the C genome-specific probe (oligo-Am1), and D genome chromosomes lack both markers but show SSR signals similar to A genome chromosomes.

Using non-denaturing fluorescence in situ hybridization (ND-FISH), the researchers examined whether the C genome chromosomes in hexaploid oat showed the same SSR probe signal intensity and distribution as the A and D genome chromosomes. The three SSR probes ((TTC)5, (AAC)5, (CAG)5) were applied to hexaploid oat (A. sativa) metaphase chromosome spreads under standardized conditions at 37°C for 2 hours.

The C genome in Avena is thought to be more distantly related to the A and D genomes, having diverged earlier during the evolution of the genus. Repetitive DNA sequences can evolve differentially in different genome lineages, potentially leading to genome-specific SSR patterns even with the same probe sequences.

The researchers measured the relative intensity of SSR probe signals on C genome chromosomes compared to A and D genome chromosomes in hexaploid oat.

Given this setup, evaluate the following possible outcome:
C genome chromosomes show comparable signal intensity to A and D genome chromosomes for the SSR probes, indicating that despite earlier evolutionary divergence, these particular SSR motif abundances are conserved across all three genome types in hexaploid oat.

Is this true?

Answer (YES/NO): NO